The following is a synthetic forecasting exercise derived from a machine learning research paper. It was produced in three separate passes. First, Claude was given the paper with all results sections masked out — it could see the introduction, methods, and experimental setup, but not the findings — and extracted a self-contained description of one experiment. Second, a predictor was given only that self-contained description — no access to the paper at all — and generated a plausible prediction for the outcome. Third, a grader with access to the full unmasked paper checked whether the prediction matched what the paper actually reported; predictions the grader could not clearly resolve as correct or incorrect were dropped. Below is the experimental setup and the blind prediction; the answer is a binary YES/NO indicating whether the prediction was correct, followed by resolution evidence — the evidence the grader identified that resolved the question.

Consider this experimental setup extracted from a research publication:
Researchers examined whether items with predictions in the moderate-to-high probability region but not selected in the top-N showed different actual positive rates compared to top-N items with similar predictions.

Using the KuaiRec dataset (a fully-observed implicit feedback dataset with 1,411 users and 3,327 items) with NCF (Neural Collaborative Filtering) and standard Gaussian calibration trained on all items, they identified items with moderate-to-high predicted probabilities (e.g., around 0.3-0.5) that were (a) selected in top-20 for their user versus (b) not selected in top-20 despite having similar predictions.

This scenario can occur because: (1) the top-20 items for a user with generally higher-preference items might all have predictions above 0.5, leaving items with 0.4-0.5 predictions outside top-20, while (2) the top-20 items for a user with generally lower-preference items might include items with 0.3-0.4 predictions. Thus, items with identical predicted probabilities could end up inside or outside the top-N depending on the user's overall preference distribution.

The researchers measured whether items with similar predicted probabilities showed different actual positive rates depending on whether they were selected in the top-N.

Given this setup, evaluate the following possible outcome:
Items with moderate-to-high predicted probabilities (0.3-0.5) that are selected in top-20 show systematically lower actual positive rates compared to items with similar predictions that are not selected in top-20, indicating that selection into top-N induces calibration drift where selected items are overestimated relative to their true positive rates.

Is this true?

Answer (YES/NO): NO